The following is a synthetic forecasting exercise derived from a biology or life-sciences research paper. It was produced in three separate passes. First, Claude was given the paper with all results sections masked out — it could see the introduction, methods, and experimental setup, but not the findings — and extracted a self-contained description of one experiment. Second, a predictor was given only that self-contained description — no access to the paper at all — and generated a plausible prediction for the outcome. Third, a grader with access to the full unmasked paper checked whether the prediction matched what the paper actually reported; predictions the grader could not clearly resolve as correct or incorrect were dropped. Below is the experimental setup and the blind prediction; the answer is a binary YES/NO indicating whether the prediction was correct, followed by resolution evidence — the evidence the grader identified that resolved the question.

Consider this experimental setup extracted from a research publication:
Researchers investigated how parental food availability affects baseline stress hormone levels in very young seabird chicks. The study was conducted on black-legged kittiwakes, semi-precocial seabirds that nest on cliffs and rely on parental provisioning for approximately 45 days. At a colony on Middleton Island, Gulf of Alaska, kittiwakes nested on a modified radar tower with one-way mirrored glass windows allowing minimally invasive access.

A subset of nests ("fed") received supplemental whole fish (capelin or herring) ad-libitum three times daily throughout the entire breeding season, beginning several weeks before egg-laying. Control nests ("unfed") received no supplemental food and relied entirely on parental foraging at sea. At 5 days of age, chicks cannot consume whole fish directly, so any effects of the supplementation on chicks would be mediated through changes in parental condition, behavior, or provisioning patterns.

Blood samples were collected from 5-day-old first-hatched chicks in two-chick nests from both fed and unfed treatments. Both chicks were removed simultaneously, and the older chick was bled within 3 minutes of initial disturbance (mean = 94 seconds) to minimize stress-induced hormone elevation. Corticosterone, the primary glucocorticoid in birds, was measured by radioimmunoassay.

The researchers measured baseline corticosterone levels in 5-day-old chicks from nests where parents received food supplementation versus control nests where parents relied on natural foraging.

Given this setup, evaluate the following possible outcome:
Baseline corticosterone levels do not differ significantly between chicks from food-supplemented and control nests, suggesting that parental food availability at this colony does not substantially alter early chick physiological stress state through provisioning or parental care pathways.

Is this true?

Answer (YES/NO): NO